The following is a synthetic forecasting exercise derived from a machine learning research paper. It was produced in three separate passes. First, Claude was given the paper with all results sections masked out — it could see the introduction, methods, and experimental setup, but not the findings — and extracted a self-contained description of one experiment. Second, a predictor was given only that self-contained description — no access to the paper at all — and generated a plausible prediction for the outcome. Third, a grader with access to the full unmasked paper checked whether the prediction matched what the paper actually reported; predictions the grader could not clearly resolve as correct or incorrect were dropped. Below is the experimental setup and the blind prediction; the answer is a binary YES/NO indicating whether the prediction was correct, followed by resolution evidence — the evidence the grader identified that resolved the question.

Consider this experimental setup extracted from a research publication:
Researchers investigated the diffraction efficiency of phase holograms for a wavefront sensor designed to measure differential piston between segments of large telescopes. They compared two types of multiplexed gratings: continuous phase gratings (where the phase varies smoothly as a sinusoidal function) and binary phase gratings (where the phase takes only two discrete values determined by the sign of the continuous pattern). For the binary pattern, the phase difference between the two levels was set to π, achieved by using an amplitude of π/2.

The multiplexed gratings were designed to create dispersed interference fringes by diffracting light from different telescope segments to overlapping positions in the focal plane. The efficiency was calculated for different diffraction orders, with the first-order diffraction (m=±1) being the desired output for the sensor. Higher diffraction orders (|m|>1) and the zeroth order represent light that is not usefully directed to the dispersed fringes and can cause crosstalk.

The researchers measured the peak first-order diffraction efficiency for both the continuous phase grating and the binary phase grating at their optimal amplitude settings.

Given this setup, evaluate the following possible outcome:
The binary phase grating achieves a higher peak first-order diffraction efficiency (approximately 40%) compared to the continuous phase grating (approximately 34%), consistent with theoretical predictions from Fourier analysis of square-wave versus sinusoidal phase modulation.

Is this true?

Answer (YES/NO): NO